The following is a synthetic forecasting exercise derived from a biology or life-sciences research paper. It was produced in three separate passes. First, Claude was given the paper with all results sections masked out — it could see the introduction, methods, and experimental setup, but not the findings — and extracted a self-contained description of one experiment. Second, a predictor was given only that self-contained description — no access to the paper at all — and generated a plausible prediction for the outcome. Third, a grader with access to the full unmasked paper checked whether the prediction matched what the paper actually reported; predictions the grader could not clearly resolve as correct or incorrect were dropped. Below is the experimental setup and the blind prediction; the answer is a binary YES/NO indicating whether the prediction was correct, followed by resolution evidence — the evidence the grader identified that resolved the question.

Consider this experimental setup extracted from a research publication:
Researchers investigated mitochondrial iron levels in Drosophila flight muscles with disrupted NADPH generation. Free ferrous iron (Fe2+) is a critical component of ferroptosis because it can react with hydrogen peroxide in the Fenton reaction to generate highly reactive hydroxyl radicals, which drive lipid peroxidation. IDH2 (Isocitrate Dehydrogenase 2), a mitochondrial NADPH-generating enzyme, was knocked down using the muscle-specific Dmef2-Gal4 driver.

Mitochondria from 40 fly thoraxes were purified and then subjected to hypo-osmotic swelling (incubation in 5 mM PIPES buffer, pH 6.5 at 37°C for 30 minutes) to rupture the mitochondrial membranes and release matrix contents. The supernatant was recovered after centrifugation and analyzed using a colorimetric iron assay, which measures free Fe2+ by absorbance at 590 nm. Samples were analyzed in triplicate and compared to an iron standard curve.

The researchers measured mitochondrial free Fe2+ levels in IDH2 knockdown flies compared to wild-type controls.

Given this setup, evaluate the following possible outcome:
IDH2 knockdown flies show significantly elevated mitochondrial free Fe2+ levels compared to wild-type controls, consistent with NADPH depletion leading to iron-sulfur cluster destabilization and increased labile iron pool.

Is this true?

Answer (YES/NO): YES